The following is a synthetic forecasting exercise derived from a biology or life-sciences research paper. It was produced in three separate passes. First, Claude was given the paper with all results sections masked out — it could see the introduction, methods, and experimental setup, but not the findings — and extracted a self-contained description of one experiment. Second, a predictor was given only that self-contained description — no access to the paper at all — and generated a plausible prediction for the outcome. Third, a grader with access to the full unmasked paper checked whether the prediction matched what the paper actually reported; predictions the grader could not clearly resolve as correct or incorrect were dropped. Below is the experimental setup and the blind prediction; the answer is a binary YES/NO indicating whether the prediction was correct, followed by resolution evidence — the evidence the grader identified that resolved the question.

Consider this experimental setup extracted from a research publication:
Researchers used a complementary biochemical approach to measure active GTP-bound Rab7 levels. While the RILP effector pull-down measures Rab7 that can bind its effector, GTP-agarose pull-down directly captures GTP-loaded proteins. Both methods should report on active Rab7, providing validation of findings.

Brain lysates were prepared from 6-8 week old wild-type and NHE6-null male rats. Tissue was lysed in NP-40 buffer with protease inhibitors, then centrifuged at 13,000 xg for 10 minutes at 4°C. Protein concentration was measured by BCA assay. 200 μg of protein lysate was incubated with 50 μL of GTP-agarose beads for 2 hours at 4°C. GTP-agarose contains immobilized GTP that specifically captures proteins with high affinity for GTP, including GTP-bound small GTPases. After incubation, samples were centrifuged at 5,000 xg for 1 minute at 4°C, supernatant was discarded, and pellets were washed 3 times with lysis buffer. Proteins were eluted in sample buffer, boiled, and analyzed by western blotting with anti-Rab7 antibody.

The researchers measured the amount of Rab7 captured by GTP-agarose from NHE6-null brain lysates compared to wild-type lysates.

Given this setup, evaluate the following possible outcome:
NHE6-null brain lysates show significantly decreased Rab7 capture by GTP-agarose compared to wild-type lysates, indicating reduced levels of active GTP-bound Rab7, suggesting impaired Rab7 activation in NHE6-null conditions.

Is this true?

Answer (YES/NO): YES